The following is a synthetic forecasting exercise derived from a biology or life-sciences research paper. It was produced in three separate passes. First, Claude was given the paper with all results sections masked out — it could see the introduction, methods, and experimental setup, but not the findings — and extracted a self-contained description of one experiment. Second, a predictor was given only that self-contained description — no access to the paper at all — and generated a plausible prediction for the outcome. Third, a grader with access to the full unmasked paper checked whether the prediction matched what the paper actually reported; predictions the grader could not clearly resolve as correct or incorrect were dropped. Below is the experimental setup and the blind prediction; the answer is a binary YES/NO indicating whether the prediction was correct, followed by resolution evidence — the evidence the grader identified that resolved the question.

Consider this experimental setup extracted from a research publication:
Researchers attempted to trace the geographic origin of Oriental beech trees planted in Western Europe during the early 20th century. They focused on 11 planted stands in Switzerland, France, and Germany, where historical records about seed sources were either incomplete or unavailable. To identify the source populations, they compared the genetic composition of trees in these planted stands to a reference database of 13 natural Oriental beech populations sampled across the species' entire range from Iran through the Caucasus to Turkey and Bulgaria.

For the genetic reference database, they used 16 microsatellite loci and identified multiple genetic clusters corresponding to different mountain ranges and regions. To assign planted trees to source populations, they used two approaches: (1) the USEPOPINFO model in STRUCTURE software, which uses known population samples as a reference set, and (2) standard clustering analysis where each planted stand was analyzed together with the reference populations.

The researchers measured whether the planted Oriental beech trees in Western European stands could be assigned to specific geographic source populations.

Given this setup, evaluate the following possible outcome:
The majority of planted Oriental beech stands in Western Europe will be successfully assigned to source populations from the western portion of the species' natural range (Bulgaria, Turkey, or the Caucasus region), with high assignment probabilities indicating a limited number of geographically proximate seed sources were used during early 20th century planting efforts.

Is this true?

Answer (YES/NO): YES